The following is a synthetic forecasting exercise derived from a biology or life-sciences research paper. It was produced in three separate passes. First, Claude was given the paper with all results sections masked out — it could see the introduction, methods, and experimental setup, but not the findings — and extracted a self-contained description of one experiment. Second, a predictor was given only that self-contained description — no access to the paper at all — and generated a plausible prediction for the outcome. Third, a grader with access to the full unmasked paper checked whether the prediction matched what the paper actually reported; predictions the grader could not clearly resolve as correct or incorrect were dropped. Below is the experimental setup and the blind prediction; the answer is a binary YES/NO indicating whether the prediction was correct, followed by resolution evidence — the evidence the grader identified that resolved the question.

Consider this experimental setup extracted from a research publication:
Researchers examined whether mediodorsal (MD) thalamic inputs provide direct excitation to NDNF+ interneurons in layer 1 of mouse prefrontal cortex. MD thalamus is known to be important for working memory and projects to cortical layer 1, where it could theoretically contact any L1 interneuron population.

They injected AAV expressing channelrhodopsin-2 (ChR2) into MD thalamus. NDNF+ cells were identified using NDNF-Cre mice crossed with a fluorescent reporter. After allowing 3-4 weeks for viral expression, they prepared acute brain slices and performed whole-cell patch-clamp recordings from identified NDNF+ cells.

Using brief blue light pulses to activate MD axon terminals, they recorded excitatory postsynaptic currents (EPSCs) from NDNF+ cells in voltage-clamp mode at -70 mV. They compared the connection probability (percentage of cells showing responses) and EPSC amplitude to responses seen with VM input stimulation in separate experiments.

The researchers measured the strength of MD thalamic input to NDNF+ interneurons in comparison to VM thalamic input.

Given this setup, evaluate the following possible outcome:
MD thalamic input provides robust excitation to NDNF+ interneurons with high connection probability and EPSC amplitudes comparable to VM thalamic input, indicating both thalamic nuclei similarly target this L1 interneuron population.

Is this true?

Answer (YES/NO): NO